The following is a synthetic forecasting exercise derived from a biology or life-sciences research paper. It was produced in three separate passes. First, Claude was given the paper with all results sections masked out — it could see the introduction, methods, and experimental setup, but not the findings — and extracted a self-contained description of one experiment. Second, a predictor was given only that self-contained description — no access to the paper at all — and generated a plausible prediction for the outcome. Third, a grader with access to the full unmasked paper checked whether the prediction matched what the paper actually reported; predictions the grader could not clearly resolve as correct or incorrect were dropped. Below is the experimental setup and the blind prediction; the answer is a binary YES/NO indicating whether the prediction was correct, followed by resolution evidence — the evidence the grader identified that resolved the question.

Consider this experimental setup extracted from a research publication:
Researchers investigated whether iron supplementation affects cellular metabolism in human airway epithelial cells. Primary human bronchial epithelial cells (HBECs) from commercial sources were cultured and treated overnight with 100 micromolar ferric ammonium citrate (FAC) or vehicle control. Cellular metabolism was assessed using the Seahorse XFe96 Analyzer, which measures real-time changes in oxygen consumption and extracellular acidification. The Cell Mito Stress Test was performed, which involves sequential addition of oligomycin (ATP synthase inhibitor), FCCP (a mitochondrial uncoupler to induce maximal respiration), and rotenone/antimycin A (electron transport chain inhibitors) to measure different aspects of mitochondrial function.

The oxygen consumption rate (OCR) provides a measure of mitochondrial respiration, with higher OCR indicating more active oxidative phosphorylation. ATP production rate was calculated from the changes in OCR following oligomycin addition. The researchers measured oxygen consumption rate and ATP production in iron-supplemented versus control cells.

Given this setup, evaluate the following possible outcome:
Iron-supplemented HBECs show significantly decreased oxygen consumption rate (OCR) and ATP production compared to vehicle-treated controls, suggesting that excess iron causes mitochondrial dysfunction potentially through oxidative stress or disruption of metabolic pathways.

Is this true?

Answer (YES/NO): NO